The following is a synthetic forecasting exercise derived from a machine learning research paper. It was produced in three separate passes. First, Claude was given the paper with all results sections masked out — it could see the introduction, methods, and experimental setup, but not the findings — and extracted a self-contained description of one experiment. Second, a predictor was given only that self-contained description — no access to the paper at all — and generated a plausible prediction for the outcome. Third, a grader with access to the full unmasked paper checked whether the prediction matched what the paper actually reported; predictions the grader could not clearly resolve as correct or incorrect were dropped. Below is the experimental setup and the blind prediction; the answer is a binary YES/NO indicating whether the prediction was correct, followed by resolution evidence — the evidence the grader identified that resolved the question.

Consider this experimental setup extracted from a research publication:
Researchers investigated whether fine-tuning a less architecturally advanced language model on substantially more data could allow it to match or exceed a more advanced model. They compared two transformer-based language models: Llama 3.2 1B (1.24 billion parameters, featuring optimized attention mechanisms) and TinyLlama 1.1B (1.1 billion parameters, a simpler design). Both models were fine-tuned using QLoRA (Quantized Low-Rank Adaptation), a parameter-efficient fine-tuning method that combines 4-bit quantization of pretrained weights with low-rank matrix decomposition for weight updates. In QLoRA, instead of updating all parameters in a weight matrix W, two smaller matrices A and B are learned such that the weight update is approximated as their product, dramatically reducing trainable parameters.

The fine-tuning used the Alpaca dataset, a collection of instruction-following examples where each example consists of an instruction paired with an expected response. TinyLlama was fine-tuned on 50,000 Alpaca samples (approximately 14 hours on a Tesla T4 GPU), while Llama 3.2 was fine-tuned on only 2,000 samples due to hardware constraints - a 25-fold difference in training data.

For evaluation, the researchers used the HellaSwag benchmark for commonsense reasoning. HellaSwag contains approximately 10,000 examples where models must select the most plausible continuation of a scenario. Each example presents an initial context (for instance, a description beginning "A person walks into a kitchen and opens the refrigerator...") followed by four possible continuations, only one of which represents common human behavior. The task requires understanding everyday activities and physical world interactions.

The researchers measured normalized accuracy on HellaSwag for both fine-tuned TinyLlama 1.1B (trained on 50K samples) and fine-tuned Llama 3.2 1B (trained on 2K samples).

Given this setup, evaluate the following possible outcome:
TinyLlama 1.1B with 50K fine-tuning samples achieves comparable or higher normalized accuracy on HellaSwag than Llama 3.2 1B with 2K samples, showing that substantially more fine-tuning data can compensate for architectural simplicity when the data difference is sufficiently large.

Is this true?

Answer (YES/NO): NO